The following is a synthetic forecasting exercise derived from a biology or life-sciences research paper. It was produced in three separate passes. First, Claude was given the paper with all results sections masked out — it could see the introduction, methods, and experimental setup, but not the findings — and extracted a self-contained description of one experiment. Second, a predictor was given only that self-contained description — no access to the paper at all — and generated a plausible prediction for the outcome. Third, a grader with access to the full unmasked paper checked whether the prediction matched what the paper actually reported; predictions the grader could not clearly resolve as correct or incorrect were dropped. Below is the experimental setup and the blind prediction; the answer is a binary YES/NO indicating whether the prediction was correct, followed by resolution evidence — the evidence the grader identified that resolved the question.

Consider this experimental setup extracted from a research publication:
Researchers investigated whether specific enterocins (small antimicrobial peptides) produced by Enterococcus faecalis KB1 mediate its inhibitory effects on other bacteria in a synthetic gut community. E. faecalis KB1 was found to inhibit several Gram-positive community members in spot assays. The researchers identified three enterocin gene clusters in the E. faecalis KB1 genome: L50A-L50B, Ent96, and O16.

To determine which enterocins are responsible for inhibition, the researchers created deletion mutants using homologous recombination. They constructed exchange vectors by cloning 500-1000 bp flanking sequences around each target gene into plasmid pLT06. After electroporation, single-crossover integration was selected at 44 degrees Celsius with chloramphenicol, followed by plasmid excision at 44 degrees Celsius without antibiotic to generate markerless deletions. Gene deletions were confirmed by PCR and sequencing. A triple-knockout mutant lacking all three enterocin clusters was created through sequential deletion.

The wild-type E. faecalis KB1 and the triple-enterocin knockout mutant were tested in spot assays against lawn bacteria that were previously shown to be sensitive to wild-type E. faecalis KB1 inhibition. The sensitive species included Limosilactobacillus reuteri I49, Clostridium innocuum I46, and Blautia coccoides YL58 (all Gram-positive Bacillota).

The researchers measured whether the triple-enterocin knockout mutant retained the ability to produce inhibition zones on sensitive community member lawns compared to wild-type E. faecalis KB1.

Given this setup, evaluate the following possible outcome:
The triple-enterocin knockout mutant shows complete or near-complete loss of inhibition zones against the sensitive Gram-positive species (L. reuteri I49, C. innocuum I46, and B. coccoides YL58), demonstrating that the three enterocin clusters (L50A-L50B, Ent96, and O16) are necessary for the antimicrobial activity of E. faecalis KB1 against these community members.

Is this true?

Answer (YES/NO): NO